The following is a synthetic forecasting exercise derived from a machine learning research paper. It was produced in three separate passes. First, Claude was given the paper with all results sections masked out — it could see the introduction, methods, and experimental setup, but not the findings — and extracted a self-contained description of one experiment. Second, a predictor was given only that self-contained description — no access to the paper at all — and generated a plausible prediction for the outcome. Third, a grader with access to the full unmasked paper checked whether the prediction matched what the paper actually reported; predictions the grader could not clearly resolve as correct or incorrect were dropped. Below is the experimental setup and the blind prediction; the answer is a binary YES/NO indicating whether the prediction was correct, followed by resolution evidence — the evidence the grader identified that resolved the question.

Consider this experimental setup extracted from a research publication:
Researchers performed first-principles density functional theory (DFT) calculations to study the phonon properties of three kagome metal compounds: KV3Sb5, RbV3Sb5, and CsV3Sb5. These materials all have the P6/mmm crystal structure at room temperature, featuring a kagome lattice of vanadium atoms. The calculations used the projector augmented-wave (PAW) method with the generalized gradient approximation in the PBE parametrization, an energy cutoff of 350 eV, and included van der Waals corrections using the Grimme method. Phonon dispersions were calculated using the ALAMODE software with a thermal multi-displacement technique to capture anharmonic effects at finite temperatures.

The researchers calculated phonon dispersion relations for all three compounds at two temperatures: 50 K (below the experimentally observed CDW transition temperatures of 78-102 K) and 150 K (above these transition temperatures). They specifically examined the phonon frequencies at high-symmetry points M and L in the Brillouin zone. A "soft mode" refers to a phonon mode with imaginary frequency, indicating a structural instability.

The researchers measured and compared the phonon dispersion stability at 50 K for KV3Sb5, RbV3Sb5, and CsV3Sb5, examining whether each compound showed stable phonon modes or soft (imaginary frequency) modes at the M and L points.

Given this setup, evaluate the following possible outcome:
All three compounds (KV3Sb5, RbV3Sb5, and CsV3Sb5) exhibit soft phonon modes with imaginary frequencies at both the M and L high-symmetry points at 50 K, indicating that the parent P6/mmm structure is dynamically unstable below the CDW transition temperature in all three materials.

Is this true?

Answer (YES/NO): NO